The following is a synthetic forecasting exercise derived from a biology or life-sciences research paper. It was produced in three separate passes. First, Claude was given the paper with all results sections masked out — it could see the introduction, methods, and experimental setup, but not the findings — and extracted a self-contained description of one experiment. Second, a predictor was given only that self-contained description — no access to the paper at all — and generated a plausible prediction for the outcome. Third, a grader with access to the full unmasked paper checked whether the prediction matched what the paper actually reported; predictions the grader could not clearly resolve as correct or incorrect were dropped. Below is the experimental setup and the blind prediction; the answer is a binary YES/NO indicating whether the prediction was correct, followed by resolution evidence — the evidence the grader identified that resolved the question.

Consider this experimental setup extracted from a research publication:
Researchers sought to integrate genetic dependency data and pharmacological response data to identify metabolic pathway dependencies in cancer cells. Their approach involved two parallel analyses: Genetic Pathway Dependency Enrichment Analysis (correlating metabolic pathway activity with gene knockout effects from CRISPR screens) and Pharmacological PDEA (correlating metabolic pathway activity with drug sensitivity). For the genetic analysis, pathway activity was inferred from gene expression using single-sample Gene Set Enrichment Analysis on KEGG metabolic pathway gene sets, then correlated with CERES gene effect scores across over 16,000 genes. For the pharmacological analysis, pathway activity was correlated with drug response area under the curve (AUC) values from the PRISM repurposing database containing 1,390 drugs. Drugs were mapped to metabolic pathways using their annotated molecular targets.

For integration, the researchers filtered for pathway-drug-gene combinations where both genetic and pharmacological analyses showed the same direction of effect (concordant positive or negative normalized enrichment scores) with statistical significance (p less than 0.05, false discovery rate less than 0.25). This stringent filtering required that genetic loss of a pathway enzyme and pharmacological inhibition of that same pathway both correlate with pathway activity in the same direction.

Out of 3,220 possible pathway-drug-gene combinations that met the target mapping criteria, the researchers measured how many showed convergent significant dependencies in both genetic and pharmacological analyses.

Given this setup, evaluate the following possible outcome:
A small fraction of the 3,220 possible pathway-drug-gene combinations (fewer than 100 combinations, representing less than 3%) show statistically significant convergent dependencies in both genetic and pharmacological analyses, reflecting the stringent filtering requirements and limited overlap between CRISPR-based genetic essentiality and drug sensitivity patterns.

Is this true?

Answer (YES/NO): YES